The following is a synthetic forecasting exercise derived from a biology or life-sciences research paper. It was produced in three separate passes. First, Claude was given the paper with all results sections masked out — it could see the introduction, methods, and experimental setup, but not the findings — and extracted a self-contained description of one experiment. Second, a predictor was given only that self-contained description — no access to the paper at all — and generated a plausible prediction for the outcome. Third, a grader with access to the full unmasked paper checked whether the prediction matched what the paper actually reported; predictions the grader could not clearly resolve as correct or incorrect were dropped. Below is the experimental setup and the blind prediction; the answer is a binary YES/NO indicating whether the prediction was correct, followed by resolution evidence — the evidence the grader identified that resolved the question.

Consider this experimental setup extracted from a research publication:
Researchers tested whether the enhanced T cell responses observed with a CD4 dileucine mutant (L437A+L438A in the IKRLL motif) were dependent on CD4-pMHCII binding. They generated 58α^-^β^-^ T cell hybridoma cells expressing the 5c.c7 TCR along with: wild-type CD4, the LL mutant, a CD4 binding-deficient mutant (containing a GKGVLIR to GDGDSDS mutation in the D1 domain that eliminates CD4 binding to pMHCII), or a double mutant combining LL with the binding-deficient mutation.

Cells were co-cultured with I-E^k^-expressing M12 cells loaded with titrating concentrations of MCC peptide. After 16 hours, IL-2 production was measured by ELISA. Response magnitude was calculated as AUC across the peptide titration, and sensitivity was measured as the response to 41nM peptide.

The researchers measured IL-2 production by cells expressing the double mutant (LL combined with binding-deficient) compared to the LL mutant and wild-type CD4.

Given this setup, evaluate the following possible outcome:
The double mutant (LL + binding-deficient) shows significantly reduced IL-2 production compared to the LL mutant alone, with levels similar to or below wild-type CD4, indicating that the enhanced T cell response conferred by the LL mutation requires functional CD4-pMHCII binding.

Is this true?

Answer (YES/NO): YES